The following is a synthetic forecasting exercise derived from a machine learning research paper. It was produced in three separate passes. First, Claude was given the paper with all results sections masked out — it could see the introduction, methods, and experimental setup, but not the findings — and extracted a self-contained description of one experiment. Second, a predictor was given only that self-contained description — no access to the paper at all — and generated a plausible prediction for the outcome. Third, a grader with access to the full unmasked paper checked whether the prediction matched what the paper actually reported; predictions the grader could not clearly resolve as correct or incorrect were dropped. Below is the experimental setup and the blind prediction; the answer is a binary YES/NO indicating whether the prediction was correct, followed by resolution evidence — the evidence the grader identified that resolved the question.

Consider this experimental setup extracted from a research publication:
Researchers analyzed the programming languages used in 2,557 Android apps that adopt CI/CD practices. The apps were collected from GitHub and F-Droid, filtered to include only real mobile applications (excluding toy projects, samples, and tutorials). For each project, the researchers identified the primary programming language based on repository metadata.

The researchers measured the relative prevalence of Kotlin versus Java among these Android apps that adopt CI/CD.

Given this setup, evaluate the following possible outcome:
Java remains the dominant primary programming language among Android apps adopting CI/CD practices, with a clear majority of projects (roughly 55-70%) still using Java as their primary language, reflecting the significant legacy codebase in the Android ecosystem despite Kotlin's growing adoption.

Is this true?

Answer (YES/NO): NO